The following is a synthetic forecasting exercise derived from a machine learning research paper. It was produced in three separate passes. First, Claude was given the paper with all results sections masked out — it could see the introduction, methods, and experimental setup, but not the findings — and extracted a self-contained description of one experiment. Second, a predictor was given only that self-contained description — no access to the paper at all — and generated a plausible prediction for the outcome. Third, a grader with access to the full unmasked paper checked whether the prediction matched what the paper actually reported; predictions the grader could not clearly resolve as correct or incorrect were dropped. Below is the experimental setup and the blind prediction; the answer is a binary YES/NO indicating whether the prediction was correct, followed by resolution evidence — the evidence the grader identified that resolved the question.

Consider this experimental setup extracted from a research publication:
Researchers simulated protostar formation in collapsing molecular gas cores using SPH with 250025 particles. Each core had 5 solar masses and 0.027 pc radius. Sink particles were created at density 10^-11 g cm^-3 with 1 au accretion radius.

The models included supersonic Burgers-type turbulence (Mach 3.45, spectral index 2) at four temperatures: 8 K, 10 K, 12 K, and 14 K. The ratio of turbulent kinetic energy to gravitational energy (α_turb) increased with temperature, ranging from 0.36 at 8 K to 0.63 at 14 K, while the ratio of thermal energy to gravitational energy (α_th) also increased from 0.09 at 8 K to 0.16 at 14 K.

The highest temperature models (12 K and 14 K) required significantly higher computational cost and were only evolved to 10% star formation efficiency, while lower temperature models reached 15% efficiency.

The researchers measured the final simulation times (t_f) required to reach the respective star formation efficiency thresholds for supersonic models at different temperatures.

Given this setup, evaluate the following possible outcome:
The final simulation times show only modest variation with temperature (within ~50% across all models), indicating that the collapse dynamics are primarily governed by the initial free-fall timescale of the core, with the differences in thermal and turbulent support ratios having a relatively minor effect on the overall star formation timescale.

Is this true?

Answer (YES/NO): YES